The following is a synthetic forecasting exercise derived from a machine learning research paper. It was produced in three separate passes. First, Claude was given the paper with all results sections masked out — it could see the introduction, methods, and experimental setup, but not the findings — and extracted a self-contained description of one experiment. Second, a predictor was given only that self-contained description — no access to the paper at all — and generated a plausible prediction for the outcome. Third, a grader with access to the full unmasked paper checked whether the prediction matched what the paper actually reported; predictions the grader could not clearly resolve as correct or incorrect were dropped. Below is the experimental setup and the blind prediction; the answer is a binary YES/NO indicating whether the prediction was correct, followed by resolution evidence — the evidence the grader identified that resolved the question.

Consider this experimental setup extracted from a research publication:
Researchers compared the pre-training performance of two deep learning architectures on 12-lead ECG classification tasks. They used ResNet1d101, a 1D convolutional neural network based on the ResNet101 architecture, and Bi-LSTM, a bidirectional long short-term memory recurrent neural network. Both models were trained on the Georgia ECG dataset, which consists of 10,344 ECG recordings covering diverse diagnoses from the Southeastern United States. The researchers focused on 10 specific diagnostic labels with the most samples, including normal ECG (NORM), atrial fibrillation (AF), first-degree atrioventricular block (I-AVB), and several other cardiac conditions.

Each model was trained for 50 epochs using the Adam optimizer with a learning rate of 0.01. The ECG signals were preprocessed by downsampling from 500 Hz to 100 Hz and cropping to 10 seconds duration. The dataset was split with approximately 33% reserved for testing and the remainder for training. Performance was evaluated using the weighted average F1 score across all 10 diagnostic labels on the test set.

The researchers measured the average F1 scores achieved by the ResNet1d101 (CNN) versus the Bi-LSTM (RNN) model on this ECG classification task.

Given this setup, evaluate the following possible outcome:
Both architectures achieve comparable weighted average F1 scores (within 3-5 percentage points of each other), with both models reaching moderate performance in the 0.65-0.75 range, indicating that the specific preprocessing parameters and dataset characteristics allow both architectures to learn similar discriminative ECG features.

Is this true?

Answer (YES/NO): NO